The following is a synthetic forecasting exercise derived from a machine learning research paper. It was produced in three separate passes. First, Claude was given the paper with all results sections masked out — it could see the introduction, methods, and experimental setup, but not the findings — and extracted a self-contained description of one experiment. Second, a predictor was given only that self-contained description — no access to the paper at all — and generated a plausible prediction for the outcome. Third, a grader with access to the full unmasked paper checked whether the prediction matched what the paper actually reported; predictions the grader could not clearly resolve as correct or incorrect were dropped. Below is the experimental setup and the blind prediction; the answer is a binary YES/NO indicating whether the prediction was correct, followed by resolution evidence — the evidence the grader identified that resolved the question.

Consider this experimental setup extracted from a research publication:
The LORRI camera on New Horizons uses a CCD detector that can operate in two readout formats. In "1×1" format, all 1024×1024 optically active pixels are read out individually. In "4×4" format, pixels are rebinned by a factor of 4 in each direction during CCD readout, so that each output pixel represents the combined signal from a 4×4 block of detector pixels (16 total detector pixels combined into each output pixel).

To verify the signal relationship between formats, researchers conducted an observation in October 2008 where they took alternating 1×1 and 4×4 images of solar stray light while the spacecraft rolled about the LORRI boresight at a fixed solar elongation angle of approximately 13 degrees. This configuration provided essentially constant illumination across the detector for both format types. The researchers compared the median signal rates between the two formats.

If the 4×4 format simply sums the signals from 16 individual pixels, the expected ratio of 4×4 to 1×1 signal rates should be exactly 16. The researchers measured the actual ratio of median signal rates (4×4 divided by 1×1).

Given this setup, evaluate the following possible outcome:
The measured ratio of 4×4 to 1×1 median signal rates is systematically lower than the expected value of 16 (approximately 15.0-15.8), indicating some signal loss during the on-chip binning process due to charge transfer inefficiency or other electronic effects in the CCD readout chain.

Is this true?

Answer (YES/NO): NO